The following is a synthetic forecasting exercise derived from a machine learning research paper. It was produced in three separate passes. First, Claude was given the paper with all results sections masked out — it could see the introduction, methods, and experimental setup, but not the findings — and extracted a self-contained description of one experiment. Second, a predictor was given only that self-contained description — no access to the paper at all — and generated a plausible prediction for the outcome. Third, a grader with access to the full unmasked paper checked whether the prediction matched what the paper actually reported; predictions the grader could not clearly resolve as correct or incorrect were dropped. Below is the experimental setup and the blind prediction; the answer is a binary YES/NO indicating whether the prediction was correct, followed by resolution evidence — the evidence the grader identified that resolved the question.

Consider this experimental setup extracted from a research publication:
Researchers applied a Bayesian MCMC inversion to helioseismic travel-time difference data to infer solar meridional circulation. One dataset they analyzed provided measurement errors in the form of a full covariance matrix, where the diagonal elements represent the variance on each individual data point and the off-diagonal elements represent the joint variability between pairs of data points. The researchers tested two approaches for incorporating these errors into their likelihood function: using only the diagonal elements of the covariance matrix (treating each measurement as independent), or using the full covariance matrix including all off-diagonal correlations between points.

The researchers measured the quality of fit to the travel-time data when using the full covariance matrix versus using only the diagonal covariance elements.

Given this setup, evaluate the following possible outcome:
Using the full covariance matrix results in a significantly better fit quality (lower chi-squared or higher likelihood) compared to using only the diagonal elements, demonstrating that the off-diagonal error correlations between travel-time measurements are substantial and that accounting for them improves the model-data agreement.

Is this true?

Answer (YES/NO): NO